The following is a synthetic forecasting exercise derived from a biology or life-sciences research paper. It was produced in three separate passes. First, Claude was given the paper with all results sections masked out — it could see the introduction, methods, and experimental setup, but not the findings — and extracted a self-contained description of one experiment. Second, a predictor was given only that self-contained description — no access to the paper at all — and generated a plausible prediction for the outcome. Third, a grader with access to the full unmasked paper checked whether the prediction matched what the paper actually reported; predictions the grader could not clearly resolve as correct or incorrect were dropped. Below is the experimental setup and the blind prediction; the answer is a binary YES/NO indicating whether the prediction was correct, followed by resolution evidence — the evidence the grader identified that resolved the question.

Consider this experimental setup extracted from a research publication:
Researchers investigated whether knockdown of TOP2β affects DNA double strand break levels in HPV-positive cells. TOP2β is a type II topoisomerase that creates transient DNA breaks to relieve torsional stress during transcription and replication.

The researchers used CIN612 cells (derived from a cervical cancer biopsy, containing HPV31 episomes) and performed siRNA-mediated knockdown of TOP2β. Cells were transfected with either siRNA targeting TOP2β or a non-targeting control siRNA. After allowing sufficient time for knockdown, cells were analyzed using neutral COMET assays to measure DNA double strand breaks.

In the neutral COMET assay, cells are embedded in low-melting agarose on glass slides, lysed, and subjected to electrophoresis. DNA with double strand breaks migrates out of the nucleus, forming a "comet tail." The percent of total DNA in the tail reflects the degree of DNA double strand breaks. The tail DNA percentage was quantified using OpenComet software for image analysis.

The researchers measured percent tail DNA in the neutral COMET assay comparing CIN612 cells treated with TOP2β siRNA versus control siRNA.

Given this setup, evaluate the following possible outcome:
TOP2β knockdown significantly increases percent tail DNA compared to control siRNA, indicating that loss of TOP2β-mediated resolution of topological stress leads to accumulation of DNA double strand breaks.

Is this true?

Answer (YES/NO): NO